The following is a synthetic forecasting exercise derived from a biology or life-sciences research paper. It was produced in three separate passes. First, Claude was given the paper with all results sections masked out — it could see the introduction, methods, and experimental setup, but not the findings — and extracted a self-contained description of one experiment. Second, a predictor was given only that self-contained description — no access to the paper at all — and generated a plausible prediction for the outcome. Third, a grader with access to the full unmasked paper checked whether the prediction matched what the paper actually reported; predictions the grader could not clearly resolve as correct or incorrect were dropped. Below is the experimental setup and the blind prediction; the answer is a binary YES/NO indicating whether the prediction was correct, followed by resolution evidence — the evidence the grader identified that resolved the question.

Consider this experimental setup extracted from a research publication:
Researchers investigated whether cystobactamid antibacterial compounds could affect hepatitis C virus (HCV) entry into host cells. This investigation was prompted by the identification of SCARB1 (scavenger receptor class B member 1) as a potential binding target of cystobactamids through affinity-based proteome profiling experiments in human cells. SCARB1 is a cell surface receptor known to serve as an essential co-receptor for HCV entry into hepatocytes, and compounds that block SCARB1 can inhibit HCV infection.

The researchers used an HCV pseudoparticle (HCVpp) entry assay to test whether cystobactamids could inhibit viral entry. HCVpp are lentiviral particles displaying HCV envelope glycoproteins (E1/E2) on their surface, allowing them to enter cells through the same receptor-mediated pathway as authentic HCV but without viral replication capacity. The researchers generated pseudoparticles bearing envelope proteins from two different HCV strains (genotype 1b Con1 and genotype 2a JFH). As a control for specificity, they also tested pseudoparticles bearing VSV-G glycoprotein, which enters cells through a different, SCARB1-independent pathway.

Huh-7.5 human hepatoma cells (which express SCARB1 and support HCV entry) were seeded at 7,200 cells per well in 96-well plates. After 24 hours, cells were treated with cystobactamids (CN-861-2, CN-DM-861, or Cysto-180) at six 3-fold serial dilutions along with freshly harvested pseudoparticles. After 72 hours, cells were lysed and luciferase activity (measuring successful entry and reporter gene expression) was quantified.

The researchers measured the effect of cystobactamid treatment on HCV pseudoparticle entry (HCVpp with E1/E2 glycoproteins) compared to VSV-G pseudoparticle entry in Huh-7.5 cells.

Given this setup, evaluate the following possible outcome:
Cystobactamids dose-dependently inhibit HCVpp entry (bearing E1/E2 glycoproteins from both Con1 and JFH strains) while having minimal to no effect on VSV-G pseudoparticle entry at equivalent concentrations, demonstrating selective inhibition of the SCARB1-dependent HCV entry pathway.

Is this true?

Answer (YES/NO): YES